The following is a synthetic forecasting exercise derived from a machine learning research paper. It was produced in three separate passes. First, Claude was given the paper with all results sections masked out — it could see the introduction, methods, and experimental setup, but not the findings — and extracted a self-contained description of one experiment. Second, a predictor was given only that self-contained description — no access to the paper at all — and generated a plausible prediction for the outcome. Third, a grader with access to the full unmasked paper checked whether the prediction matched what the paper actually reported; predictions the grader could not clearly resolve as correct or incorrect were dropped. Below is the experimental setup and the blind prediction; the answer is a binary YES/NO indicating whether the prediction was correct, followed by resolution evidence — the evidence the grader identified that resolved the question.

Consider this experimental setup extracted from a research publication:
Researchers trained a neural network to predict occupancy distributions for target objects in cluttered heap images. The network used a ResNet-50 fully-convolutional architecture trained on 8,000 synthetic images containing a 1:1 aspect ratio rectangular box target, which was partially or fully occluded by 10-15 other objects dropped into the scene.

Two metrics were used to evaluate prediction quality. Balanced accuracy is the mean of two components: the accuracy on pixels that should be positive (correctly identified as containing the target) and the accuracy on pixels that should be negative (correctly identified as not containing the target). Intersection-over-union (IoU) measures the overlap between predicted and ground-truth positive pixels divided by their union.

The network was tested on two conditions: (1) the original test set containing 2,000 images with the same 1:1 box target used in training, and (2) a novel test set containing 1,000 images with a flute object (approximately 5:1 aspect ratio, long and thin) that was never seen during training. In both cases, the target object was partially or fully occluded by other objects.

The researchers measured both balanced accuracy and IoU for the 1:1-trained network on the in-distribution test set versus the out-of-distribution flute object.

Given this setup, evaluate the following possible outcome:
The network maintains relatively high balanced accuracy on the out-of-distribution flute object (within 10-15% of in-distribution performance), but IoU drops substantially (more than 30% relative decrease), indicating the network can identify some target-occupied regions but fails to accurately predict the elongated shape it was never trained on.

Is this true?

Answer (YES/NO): NO